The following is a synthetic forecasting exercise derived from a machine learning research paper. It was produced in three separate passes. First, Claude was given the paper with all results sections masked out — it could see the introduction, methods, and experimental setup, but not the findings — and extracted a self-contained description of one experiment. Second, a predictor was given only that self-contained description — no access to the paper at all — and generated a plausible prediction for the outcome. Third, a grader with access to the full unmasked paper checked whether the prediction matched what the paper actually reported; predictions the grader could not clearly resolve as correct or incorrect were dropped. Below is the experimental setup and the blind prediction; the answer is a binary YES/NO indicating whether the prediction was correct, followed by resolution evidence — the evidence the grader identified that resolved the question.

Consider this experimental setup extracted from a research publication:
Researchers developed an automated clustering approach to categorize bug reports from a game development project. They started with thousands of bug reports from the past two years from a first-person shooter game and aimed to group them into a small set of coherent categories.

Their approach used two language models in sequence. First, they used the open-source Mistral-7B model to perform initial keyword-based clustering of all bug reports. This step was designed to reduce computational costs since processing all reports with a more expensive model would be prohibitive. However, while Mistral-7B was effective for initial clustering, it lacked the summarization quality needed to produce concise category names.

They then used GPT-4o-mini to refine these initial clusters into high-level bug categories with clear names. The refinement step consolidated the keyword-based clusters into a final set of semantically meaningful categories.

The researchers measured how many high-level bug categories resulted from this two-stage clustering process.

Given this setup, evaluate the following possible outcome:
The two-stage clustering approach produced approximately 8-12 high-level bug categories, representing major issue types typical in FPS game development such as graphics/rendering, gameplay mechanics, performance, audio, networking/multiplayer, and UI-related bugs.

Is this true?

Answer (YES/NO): NO